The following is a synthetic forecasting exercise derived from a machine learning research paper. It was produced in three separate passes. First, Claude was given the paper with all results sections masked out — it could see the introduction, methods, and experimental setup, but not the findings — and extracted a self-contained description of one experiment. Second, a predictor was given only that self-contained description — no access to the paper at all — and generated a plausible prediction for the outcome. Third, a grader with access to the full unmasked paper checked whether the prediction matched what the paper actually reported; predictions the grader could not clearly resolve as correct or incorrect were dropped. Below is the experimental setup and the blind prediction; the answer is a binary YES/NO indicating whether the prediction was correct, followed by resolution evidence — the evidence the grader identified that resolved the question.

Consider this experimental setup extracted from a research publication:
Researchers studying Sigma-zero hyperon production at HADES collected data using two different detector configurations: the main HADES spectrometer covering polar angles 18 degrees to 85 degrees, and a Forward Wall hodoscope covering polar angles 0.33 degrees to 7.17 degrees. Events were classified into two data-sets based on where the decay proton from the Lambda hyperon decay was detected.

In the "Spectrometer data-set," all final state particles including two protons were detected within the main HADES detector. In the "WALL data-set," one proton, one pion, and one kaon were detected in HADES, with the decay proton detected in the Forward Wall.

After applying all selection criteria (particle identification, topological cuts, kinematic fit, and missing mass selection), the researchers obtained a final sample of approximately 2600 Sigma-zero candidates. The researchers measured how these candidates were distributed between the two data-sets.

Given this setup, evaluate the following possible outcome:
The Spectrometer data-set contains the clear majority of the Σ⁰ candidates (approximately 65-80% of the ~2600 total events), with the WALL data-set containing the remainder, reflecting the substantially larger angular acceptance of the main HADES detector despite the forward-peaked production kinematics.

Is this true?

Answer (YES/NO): NO